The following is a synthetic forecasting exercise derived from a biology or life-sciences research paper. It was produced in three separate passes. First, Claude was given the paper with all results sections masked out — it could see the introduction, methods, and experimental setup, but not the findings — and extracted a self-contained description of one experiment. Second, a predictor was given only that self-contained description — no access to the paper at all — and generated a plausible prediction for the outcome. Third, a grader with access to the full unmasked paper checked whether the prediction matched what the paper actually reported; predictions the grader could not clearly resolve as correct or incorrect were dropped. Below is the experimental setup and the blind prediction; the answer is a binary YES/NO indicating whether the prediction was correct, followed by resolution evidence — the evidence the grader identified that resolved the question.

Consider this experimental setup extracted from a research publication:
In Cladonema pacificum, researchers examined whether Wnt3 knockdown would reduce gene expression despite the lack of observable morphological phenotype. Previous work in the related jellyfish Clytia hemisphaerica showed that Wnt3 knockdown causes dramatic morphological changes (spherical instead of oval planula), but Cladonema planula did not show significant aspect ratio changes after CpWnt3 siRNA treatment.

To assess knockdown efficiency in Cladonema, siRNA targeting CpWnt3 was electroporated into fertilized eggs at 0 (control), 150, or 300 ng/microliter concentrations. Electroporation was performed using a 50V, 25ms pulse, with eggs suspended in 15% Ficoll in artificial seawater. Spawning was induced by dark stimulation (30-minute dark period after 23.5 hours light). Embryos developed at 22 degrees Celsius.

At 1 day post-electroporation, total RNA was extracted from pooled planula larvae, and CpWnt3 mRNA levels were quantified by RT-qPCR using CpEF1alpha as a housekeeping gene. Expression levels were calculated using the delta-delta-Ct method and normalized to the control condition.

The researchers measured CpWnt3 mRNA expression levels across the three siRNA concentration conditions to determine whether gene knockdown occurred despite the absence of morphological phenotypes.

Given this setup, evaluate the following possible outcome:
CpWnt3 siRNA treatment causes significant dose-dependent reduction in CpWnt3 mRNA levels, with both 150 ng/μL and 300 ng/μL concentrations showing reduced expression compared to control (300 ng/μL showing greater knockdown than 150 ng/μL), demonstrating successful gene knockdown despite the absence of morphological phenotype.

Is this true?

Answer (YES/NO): NO